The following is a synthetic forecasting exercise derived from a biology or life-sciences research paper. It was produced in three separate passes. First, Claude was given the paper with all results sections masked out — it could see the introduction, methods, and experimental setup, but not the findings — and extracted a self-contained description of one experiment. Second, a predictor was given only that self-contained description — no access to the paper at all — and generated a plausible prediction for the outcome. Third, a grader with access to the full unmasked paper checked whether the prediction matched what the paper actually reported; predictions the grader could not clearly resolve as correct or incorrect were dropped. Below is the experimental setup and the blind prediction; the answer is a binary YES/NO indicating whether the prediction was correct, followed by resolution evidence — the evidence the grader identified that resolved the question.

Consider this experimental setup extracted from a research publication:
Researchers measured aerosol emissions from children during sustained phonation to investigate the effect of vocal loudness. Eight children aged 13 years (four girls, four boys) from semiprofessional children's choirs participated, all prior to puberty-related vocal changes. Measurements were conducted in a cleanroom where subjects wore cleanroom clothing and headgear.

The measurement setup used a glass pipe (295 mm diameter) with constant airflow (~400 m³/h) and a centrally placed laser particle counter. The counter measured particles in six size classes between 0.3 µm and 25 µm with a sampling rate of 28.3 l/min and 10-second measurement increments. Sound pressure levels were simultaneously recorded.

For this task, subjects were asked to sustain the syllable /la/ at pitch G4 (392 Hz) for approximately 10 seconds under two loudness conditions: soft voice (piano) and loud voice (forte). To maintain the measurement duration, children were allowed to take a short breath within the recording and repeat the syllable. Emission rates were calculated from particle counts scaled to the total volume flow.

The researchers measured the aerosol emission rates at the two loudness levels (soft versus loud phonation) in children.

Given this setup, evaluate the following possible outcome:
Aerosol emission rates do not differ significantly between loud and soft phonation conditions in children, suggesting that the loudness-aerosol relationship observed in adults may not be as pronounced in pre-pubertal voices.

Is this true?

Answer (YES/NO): YES